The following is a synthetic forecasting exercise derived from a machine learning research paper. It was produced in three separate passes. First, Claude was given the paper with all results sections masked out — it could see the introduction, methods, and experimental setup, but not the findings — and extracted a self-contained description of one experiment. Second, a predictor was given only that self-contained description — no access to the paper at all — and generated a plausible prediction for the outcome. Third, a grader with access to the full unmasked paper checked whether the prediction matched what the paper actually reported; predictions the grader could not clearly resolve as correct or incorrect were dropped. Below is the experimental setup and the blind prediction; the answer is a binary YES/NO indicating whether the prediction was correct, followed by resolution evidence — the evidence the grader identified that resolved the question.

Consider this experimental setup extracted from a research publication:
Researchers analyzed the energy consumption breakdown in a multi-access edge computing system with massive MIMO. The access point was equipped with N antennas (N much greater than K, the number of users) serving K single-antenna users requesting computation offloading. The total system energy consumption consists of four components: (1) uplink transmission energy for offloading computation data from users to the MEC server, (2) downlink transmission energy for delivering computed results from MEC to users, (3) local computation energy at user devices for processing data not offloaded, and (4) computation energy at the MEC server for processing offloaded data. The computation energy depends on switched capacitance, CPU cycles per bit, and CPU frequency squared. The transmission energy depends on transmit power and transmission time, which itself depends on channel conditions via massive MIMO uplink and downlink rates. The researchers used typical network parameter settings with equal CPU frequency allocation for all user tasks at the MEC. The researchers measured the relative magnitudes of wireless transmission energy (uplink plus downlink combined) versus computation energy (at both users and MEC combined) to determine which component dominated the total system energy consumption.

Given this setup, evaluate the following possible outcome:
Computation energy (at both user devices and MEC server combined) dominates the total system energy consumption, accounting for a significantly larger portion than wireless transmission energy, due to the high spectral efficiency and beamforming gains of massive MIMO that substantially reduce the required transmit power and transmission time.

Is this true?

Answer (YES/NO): NO